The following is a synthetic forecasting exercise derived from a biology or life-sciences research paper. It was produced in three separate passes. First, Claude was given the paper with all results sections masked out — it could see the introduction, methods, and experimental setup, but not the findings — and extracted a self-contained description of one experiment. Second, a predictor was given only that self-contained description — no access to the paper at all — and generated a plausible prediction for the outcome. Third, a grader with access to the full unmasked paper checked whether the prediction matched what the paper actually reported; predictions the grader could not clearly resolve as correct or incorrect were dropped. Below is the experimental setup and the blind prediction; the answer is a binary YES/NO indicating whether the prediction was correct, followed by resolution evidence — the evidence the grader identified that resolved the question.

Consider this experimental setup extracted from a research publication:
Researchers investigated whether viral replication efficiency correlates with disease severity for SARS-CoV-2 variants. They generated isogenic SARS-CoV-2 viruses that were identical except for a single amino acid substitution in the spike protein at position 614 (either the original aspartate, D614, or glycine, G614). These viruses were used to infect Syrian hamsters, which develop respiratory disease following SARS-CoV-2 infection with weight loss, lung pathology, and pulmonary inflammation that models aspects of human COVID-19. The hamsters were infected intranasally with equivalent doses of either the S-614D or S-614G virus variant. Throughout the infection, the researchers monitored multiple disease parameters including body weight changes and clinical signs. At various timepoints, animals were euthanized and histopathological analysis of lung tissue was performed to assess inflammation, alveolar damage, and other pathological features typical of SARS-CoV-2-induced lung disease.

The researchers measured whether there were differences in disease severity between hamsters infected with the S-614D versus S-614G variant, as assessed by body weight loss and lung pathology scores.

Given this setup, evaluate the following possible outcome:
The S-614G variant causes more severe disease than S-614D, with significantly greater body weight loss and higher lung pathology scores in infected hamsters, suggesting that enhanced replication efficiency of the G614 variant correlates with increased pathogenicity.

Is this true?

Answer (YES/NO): NO